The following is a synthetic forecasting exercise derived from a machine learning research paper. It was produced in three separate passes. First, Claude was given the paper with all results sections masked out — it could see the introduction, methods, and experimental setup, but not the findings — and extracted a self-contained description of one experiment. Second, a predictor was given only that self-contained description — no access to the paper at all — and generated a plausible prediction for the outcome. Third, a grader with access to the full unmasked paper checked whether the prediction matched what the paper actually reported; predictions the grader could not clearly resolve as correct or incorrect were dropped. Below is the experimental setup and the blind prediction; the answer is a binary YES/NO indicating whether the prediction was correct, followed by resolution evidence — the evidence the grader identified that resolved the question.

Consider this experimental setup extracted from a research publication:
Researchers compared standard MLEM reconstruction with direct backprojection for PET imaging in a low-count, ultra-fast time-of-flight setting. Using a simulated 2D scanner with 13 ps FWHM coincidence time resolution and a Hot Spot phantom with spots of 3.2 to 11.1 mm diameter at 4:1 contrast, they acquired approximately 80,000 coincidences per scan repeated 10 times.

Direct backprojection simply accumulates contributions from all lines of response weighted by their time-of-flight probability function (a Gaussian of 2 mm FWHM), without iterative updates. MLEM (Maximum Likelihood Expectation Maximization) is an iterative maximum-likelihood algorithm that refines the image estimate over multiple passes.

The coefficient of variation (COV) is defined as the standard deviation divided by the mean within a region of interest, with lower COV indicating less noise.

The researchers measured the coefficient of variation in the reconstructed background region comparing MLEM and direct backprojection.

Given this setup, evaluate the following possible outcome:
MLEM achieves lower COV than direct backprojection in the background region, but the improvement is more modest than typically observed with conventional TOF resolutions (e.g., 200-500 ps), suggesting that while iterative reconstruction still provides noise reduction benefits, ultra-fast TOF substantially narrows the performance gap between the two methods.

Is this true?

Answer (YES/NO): NO